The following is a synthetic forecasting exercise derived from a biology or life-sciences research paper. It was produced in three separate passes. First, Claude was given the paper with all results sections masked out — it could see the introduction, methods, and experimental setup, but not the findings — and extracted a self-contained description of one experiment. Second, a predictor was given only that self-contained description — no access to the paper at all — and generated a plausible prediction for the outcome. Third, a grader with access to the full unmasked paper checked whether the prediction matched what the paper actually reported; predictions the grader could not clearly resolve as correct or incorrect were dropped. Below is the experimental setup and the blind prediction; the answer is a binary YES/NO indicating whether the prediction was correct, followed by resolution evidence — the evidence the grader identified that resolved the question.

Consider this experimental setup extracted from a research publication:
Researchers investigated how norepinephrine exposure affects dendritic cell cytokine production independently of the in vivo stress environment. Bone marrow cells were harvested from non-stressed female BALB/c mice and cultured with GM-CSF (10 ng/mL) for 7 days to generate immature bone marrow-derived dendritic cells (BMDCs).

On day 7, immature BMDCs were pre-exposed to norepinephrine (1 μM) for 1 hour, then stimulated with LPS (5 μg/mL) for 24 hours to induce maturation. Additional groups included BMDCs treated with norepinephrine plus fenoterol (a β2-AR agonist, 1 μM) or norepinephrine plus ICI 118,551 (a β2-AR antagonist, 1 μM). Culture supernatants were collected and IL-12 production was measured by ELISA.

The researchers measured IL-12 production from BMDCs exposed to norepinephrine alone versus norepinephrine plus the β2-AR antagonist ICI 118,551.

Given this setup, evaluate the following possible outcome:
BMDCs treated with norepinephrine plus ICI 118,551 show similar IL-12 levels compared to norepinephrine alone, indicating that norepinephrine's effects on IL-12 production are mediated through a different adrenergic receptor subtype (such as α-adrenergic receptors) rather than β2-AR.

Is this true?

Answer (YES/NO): NO